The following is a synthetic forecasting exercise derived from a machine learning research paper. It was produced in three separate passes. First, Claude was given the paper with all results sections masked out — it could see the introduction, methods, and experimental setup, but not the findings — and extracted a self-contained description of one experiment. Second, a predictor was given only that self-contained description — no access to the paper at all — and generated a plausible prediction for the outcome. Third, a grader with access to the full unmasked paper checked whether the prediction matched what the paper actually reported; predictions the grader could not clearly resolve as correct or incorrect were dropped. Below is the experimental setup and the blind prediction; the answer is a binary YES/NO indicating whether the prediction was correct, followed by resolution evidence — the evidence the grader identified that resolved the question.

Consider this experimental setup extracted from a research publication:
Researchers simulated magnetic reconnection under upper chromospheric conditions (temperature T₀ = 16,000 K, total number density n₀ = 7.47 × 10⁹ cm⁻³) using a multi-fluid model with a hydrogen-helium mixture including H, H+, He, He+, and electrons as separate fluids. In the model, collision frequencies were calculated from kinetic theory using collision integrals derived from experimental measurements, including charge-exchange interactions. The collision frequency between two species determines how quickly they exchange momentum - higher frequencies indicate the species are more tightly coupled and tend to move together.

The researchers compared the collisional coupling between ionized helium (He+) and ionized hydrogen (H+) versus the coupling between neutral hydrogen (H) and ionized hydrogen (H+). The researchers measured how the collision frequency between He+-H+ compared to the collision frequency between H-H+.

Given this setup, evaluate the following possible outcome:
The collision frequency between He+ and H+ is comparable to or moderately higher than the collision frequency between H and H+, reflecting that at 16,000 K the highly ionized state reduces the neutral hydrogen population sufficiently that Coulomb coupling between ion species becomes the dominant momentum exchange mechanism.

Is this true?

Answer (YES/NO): YES